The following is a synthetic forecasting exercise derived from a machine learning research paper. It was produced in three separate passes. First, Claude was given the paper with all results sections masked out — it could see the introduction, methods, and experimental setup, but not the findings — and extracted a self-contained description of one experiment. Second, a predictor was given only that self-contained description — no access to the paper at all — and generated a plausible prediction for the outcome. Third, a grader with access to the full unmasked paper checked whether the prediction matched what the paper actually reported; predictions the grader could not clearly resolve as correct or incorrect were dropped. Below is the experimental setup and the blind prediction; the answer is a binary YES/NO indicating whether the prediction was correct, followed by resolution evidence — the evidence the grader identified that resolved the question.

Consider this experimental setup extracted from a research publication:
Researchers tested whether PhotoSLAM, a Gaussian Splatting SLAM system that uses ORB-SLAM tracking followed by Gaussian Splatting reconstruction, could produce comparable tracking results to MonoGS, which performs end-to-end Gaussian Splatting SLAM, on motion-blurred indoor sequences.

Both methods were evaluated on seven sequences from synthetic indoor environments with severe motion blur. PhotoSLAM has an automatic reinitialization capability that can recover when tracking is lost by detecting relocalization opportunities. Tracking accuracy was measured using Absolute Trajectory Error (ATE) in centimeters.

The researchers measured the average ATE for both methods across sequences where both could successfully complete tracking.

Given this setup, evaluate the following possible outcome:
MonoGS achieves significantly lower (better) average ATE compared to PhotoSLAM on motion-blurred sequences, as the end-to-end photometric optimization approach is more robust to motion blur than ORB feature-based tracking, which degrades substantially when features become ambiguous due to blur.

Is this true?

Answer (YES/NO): NO